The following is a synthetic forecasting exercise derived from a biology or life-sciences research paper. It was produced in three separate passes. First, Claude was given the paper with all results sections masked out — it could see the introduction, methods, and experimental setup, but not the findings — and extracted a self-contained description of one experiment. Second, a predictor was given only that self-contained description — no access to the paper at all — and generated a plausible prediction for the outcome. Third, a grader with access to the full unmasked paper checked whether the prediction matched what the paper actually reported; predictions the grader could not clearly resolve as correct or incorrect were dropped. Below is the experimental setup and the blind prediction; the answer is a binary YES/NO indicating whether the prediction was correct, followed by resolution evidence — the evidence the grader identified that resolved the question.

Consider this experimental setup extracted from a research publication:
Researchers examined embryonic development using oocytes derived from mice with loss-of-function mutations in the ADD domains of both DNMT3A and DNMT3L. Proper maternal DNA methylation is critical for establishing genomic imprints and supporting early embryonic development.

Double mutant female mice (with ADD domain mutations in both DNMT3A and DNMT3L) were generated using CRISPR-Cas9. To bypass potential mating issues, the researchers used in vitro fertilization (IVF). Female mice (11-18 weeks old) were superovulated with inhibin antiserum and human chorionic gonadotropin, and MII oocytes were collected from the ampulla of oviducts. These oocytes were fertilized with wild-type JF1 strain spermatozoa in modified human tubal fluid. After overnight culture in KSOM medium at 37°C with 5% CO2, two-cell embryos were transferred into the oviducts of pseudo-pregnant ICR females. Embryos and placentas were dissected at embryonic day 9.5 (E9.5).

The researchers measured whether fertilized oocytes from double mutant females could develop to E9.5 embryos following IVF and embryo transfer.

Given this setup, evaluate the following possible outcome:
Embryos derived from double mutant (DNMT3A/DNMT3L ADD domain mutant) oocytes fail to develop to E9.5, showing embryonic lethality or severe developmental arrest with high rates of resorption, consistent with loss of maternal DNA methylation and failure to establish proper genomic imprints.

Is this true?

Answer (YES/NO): NO